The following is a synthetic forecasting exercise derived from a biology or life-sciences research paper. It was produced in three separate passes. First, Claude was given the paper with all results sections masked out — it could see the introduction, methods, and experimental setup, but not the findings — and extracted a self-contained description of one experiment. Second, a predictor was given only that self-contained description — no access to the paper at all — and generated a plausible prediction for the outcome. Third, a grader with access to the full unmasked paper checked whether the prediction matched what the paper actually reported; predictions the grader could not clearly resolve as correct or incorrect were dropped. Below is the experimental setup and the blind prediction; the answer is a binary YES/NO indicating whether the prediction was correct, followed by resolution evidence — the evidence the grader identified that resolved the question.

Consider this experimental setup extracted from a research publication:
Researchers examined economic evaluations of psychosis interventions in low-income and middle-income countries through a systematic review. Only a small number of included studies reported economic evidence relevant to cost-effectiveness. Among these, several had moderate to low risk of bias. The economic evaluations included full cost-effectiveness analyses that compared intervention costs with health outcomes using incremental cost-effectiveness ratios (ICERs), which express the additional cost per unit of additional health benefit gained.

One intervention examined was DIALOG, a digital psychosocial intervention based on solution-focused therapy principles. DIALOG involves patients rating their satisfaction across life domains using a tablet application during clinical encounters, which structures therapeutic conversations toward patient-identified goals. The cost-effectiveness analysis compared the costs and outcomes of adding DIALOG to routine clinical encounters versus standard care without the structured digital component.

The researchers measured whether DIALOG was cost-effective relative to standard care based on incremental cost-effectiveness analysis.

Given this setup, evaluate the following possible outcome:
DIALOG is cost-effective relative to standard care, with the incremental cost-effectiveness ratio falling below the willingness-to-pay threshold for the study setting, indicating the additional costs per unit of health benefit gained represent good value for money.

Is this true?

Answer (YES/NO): NO